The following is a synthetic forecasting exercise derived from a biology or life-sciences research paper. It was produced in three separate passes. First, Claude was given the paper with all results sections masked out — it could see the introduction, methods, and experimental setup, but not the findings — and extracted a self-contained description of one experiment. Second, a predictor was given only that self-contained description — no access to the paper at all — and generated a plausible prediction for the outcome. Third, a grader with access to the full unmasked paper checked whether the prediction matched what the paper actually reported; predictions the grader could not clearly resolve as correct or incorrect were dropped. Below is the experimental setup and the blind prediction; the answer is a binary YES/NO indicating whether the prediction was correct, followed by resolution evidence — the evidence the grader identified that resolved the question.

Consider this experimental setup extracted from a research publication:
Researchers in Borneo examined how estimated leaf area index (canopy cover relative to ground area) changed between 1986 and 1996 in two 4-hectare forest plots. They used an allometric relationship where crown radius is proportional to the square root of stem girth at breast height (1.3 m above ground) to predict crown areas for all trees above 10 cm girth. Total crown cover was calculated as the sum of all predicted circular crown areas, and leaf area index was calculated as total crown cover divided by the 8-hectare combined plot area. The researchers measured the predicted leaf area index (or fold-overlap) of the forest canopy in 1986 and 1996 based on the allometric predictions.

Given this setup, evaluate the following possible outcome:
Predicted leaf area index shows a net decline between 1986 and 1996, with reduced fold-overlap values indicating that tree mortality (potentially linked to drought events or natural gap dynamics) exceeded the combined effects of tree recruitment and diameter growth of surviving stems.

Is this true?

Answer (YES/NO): NO